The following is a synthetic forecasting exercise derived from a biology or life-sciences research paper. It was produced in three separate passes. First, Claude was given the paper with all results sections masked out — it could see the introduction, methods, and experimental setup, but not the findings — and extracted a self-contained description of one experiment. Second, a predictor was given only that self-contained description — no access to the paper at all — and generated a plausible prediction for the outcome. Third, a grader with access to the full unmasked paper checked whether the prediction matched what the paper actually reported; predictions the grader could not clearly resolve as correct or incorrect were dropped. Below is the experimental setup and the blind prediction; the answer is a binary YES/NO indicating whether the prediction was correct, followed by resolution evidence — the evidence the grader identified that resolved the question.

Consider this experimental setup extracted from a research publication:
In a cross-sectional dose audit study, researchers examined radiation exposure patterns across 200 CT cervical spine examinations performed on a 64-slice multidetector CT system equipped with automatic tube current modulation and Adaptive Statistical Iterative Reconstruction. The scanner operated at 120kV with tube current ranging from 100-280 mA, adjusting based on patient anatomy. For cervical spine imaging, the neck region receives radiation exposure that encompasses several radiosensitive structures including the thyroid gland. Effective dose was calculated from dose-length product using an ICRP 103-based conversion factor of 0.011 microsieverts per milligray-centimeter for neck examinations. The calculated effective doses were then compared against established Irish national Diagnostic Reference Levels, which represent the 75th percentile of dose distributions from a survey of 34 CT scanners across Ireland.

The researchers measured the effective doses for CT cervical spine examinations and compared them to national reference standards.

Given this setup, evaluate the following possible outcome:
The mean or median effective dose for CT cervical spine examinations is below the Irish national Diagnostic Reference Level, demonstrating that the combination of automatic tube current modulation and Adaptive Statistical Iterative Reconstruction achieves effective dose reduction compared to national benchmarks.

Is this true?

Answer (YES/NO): NO